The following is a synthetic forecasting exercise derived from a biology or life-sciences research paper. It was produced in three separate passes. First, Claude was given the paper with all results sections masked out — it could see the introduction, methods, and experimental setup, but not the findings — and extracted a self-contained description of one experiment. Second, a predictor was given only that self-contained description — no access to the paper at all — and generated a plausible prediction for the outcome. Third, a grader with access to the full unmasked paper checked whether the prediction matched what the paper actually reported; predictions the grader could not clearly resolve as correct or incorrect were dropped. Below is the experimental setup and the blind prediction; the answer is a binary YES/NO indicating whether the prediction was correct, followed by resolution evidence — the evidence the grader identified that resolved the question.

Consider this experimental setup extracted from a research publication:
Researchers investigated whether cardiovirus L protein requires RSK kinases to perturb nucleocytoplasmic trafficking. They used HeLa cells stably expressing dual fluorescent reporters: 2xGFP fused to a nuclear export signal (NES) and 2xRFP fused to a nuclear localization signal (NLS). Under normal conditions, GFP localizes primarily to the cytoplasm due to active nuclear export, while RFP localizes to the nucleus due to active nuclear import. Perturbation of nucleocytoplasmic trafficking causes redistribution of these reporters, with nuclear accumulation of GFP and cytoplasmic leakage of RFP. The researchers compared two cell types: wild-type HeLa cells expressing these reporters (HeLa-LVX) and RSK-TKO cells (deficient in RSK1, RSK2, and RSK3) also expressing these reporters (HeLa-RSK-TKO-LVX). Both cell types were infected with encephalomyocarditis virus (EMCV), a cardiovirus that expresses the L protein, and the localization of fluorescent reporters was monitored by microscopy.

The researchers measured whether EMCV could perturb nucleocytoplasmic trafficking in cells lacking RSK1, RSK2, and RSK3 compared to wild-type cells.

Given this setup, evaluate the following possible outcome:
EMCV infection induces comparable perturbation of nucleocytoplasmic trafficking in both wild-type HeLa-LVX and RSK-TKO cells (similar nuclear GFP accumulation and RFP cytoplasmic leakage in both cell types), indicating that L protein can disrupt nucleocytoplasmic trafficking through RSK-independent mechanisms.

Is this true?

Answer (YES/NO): NO